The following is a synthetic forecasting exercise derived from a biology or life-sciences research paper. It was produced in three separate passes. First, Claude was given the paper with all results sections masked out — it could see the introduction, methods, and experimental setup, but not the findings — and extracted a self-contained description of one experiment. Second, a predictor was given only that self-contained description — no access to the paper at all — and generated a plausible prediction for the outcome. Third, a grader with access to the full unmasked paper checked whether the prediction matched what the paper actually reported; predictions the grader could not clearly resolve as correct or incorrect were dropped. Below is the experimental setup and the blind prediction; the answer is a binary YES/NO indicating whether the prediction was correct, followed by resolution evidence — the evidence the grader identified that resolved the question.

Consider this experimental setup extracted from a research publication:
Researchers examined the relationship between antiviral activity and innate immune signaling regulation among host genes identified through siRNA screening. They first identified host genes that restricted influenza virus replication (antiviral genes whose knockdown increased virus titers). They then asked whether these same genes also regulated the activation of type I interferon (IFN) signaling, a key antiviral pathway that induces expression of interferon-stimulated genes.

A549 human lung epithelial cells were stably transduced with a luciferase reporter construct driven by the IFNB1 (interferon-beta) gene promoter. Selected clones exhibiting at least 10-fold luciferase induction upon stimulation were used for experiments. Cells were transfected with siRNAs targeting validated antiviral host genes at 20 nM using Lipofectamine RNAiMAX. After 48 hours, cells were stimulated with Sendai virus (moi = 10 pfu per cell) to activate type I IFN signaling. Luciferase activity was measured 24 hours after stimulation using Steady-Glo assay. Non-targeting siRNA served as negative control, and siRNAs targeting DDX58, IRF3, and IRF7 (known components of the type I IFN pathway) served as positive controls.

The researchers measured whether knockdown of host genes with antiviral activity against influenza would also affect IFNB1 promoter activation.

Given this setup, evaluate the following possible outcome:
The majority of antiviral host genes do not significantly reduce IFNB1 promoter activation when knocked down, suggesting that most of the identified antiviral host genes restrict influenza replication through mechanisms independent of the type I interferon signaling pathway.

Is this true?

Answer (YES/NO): NO